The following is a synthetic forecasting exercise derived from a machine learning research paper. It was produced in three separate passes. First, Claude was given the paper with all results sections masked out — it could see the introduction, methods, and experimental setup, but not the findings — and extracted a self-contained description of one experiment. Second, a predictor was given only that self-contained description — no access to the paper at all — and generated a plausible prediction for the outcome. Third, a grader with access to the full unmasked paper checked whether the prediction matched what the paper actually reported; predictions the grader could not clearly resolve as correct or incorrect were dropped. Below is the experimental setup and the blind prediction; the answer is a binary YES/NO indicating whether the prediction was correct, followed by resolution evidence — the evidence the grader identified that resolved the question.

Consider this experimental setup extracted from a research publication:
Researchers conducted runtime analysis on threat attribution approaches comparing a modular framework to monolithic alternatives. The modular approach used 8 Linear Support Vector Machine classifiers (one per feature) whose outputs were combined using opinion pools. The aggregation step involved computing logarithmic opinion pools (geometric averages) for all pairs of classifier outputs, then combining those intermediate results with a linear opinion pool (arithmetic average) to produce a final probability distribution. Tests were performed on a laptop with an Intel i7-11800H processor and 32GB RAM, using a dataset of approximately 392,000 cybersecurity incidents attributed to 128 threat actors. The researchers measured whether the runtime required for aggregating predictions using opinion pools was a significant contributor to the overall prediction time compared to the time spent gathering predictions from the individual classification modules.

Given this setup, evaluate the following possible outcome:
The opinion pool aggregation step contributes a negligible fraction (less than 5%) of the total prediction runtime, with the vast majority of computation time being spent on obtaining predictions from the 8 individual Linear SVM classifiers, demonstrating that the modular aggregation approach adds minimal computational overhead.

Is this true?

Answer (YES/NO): YES